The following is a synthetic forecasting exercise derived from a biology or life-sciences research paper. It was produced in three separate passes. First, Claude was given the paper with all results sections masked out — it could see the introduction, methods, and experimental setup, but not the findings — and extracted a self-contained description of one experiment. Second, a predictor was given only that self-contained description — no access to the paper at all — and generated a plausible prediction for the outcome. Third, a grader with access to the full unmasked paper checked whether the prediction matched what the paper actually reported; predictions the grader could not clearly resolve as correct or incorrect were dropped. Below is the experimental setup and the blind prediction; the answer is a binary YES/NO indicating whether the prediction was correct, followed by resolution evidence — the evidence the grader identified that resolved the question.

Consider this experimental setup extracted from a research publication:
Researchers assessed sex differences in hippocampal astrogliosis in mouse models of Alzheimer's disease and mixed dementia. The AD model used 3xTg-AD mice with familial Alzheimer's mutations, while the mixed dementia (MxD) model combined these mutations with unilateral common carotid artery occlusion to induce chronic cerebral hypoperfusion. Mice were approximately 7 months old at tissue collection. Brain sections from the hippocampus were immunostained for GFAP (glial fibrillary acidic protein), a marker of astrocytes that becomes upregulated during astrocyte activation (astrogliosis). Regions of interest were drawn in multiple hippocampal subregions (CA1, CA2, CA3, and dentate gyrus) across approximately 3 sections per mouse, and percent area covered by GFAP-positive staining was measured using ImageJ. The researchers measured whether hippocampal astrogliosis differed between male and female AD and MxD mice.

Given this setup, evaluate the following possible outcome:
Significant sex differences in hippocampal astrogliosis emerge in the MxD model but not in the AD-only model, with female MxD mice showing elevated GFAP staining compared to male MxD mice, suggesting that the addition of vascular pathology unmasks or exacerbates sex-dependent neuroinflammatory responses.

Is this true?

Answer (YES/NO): NO